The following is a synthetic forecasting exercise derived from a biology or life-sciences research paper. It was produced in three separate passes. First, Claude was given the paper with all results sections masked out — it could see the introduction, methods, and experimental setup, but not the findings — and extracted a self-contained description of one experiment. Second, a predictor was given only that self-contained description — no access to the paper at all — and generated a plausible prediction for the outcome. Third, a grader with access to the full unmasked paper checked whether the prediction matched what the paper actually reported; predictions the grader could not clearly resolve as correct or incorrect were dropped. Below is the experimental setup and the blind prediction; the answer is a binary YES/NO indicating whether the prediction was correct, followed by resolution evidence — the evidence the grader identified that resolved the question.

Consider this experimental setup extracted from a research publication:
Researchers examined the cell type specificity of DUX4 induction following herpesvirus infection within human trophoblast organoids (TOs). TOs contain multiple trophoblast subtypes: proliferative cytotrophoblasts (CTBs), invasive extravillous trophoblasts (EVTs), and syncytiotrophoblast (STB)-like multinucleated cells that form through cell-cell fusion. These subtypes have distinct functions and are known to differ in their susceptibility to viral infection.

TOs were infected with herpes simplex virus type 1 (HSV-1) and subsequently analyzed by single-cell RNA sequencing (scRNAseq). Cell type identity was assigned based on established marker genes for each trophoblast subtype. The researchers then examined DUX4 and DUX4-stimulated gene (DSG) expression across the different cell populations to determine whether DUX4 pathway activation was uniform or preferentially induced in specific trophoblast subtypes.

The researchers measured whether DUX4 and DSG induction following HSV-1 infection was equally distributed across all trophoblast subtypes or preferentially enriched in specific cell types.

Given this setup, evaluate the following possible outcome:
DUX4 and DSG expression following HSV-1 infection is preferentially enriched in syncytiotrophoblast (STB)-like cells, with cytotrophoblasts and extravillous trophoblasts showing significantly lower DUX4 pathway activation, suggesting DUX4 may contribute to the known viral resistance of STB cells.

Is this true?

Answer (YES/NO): NO